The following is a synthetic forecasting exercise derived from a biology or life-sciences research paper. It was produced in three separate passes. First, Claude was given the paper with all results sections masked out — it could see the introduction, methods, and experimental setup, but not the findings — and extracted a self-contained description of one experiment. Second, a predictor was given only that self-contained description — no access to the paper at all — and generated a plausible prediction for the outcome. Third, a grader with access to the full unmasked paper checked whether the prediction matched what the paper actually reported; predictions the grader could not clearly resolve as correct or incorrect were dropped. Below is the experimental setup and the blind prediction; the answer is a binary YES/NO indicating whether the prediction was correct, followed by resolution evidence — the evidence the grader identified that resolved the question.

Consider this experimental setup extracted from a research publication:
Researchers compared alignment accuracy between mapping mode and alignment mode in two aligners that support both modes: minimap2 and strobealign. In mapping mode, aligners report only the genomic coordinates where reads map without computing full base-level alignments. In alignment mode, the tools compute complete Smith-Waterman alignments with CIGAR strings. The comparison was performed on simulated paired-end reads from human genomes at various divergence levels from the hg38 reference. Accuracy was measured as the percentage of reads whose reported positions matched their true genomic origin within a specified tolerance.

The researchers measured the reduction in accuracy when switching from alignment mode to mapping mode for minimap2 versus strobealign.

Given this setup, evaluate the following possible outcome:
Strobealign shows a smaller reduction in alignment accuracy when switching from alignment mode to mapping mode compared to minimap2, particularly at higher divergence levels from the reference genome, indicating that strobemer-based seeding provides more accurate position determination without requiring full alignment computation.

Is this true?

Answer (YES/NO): NO